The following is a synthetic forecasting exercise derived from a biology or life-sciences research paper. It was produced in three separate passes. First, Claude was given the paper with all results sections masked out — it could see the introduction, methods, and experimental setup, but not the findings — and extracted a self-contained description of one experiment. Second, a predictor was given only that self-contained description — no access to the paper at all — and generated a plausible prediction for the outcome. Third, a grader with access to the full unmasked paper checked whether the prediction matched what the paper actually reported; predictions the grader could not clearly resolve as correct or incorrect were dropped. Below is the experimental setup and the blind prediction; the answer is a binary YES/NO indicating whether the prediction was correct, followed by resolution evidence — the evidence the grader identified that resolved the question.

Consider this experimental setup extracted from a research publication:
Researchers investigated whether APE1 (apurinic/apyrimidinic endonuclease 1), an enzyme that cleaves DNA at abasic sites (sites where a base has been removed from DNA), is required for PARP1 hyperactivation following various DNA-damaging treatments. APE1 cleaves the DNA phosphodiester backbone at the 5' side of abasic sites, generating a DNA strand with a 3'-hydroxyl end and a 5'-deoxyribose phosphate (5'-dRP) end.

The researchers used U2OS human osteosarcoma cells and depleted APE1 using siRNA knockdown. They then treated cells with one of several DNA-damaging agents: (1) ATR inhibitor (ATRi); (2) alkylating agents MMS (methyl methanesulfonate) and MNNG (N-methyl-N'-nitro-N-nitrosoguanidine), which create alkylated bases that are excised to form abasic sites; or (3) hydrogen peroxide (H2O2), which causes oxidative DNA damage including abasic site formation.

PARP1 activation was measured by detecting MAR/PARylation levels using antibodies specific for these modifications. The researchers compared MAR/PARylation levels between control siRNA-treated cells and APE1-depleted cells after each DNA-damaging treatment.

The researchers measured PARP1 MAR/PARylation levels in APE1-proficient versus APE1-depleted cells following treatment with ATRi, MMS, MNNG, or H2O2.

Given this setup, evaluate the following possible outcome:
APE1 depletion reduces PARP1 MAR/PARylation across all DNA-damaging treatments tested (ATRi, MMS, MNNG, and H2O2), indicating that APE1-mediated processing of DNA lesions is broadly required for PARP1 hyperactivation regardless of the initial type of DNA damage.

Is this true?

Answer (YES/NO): YES